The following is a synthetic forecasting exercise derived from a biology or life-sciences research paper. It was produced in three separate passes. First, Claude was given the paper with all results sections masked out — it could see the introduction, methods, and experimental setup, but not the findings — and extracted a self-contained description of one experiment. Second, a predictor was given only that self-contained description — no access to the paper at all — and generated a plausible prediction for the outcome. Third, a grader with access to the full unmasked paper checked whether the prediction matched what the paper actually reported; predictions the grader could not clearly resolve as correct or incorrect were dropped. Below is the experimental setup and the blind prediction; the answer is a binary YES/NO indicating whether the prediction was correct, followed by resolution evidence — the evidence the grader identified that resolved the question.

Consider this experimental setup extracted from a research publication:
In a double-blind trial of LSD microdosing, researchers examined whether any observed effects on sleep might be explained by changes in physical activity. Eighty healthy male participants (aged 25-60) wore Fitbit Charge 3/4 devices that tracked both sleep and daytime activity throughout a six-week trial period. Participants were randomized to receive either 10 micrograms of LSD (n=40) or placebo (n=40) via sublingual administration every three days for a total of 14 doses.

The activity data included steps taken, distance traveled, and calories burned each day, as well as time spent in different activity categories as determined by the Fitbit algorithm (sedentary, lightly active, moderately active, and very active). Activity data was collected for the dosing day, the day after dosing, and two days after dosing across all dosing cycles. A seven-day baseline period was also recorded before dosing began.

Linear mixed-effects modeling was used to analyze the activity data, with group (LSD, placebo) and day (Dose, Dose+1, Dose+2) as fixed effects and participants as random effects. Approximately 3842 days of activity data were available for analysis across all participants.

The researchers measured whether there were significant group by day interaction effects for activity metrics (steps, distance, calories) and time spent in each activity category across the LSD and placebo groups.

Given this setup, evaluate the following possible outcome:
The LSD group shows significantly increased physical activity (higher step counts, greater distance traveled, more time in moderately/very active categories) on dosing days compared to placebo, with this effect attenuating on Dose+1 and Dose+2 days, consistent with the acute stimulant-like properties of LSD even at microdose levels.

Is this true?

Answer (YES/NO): NO